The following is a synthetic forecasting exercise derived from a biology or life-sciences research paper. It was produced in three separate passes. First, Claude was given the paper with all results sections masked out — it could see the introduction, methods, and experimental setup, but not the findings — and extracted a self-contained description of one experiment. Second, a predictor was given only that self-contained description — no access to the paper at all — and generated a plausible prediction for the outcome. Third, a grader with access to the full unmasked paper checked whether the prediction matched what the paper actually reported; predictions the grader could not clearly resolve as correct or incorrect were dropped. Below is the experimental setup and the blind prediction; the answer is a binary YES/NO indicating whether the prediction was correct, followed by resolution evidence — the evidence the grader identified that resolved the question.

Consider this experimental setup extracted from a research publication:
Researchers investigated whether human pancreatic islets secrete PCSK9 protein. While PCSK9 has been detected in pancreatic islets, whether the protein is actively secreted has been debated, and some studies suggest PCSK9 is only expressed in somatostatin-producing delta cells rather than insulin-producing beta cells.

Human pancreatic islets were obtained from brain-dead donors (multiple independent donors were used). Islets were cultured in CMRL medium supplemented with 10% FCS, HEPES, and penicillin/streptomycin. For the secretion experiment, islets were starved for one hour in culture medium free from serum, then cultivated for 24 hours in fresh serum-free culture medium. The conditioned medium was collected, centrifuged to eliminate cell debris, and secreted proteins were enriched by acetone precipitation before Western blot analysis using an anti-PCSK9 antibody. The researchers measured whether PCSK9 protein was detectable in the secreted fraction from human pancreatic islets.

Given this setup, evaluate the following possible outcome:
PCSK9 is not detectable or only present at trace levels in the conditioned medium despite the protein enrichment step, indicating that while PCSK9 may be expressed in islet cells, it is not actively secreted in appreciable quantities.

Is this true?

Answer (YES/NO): NO